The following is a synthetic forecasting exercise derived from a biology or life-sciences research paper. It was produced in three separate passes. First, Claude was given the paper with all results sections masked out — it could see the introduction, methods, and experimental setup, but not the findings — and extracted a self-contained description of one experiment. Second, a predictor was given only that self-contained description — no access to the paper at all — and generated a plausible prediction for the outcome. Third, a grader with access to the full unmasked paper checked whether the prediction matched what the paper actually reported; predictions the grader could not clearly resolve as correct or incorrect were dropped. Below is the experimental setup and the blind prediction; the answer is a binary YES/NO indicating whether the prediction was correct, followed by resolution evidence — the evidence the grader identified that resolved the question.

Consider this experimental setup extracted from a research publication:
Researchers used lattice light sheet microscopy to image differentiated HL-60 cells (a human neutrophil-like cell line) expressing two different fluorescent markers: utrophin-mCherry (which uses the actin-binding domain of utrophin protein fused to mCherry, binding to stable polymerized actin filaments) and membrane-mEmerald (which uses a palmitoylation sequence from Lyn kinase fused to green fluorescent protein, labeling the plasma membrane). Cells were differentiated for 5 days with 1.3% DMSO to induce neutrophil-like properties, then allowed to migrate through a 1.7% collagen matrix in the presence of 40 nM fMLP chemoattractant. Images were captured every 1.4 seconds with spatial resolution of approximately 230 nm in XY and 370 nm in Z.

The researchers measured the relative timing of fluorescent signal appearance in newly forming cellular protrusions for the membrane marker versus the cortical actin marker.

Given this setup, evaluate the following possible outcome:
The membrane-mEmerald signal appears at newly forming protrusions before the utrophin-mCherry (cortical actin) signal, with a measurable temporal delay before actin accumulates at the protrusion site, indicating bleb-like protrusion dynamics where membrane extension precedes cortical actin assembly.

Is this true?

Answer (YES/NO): NO